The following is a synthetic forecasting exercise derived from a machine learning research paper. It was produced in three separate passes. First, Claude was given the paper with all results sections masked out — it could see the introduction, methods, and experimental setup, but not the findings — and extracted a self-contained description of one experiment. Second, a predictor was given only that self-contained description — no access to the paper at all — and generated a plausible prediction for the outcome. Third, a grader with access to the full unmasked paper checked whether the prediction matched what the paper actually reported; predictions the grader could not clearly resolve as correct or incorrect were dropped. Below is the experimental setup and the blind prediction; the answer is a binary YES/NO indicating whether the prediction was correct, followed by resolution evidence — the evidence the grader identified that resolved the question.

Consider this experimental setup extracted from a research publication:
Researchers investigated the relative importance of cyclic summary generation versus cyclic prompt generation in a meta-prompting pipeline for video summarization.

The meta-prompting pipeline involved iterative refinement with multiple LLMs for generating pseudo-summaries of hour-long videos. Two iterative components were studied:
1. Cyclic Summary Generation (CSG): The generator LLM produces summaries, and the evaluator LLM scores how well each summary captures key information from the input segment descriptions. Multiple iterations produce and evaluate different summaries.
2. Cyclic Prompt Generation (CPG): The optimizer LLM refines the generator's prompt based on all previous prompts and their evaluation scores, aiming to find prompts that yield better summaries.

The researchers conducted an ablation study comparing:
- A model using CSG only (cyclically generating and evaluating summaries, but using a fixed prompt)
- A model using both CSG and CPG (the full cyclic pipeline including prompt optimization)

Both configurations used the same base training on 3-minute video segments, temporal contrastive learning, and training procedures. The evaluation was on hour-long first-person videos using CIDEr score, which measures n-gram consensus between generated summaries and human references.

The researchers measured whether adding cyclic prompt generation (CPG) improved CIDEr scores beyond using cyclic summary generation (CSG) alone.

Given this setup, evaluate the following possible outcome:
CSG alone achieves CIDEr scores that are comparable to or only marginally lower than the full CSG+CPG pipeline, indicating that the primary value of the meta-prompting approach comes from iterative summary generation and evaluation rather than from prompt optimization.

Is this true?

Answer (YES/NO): NO